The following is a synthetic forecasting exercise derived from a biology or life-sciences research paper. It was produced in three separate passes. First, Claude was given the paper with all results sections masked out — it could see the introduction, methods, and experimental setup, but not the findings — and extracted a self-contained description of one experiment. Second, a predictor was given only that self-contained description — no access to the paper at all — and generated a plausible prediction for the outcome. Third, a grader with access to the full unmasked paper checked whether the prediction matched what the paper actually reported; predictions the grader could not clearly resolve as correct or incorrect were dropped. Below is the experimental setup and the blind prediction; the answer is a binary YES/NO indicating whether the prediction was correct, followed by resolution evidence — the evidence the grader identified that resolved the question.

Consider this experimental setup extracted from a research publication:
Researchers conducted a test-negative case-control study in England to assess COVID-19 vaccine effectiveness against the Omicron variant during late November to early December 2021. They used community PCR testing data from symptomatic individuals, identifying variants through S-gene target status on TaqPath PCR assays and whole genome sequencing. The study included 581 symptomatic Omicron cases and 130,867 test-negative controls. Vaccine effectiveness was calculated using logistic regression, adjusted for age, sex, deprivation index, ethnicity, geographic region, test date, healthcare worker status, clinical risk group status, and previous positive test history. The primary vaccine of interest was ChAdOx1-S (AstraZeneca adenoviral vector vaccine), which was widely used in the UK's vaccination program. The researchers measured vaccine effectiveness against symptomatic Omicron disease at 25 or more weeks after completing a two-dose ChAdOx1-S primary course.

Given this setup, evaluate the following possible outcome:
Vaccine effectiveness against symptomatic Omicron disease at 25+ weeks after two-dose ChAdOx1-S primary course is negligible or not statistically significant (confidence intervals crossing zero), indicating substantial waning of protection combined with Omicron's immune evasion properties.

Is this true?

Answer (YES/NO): YES